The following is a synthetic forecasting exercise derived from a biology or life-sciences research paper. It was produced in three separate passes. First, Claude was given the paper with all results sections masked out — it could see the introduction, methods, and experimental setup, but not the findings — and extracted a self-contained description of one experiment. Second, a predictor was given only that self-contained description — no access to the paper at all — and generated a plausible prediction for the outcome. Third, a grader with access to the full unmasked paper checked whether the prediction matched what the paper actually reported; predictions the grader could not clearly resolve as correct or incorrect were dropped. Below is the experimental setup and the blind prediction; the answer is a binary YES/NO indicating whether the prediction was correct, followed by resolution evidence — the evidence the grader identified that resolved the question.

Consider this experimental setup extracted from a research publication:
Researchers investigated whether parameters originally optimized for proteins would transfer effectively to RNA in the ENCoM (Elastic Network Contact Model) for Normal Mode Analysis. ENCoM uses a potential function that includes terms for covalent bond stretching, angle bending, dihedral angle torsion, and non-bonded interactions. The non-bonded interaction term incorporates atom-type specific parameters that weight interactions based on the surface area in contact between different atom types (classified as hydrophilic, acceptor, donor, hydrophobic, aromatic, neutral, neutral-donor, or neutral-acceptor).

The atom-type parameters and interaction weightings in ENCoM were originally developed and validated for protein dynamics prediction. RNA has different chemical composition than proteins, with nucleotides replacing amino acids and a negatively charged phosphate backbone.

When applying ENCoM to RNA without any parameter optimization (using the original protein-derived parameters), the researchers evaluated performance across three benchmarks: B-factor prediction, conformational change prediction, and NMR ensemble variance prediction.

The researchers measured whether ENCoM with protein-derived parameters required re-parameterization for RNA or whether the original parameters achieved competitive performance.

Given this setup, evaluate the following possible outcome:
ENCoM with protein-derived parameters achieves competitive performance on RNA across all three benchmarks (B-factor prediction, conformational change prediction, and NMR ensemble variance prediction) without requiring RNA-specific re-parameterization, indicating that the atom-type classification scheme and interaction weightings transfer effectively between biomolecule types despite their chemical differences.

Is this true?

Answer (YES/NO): YES